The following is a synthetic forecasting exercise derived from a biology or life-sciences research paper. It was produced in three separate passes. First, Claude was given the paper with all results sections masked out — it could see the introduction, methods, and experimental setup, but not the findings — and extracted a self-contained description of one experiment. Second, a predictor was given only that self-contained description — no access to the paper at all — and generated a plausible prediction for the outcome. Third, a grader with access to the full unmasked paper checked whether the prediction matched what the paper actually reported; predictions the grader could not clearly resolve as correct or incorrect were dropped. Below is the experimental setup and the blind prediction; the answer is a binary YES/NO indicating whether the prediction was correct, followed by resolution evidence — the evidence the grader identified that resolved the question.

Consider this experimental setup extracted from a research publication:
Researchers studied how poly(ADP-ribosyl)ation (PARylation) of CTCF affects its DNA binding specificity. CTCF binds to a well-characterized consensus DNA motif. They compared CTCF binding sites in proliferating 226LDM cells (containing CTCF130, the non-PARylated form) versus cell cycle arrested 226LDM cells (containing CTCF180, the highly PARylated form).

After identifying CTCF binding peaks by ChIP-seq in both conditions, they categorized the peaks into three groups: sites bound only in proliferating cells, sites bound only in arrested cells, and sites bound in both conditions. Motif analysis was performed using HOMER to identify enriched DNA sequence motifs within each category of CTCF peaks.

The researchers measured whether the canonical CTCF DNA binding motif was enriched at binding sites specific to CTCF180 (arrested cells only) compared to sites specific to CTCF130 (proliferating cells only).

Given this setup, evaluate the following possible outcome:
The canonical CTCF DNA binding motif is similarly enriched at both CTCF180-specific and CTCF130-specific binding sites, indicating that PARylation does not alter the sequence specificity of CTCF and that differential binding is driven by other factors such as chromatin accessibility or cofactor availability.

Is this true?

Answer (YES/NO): NO